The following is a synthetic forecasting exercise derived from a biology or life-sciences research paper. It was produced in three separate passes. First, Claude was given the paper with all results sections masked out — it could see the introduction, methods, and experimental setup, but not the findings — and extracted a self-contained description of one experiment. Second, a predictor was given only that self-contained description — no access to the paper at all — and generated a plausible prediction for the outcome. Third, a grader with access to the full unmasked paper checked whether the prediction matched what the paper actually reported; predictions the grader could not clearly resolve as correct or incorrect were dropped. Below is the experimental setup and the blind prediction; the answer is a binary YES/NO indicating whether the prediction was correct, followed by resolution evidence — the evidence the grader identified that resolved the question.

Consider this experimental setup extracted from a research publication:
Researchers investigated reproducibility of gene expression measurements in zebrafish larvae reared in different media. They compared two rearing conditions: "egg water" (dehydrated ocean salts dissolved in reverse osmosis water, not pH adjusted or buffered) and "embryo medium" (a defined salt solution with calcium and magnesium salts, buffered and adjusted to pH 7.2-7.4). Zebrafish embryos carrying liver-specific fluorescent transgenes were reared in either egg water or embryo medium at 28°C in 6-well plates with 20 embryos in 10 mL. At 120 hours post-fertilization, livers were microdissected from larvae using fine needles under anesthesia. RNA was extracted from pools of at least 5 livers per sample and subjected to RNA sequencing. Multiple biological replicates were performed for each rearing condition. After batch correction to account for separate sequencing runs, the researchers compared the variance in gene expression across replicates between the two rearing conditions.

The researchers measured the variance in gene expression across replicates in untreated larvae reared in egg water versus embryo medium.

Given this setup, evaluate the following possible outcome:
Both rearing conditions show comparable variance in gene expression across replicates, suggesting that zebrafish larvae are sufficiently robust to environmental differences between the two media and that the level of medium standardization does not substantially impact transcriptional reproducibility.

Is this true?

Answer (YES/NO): NO